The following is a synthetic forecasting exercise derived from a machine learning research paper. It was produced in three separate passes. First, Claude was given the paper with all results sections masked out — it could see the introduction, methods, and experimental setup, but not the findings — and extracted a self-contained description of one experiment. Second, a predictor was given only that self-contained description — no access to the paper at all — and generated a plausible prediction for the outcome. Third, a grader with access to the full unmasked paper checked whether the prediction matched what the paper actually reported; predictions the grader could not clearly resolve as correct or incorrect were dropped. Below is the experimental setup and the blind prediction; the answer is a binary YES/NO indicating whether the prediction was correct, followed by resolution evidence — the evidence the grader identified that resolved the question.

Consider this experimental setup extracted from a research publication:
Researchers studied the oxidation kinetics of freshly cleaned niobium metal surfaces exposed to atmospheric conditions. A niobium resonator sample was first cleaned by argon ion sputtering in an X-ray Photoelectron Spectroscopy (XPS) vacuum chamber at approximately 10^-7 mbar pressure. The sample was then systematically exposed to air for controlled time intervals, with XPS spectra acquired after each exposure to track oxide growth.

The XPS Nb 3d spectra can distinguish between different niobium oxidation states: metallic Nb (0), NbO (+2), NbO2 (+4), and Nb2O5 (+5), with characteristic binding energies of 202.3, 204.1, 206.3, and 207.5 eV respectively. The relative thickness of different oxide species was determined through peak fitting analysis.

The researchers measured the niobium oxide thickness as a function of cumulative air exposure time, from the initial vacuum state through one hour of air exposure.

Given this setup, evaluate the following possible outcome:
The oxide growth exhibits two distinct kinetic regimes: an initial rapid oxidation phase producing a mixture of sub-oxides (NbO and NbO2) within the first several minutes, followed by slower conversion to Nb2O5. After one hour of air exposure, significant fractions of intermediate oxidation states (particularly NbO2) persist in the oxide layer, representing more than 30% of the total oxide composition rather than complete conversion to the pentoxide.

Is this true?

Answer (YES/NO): NO